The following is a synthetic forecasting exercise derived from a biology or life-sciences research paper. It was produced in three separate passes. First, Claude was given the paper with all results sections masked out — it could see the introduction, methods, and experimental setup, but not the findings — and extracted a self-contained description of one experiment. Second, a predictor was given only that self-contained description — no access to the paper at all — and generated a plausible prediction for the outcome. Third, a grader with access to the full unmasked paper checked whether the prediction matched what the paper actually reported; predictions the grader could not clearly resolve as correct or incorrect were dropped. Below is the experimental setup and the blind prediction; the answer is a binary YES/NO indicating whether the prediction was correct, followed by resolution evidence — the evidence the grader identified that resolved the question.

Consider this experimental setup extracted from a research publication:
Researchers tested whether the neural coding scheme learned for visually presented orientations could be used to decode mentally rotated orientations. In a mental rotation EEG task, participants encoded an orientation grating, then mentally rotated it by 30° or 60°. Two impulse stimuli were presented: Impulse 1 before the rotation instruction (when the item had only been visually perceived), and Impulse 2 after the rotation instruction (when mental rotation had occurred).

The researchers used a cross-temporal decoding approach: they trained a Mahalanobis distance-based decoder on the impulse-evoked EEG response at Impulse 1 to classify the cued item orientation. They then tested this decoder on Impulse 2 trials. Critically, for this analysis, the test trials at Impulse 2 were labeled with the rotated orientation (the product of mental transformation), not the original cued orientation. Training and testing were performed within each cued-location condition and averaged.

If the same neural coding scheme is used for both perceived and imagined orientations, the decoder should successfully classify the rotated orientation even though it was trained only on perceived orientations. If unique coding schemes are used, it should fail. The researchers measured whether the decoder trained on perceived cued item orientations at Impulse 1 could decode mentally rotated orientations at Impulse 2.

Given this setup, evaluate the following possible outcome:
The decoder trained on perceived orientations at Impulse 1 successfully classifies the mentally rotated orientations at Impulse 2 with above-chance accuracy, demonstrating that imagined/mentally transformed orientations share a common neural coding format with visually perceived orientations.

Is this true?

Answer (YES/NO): NO